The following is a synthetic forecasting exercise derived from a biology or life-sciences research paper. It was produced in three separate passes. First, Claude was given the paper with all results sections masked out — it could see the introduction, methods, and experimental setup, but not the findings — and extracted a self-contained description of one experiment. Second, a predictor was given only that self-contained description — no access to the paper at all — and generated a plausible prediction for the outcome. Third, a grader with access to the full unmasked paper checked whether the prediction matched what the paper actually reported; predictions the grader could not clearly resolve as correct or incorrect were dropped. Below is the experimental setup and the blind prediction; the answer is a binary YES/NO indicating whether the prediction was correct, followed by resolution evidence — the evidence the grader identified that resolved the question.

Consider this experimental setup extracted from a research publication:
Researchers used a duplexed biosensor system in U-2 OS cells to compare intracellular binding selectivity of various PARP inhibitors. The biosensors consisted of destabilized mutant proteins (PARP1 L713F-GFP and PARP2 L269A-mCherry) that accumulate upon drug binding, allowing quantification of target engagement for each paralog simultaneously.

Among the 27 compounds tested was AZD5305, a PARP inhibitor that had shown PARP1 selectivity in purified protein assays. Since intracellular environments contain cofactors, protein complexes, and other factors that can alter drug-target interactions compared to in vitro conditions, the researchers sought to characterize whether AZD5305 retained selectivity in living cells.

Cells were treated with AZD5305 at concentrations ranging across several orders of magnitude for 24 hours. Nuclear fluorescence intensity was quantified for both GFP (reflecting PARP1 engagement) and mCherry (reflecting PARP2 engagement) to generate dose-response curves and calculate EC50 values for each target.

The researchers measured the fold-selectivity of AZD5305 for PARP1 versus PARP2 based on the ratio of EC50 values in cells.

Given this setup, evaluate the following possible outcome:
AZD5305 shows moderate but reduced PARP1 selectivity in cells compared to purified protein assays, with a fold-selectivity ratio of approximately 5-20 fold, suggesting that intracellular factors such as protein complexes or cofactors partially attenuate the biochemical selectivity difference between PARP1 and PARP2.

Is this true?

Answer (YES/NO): NO